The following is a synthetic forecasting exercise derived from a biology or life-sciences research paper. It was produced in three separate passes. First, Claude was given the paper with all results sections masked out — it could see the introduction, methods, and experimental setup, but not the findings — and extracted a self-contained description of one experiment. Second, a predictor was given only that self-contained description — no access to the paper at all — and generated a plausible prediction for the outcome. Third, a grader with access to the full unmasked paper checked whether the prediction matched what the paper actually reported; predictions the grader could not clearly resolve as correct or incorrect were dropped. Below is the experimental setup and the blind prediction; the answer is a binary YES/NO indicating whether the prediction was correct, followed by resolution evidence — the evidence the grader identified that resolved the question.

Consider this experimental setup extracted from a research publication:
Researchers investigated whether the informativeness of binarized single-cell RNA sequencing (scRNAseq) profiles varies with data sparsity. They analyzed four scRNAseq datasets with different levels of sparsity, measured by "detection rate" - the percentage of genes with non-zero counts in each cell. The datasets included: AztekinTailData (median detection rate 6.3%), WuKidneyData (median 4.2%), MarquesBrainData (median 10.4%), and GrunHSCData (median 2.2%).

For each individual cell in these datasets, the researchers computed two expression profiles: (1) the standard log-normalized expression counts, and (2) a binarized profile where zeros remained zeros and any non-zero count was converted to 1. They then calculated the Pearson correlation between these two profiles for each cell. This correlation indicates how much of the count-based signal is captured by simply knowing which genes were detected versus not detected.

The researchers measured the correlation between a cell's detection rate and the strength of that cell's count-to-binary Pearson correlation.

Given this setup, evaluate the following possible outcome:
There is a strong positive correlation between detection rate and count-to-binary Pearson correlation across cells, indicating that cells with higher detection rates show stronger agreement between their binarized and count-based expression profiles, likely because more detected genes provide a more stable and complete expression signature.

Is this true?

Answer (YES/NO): NO